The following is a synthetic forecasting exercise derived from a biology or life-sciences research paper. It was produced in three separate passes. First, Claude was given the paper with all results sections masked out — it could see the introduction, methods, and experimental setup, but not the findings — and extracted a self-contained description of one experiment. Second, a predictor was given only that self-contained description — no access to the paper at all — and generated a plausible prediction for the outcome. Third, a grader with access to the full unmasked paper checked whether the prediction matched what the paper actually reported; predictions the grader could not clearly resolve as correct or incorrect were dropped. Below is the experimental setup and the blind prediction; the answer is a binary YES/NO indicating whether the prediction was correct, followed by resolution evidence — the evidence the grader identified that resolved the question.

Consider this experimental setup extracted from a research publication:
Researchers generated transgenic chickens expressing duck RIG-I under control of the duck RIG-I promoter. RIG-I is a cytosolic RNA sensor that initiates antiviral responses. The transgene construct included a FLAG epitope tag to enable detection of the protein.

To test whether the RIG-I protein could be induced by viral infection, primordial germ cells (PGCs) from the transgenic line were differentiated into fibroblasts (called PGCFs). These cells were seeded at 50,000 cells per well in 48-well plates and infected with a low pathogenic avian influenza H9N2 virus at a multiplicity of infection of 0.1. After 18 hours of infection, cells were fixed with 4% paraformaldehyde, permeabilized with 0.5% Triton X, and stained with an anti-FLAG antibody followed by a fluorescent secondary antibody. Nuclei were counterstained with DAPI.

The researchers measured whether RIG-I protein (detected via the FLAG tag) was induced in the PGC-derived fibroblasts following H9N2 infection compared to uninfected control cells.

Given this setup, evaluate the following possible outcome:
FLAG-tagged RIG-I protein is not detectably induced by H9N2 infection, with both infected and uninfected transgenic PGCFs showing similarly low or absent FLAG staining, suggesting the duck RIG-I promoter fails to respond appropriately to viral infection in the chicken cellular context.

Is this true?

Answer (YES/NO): NO